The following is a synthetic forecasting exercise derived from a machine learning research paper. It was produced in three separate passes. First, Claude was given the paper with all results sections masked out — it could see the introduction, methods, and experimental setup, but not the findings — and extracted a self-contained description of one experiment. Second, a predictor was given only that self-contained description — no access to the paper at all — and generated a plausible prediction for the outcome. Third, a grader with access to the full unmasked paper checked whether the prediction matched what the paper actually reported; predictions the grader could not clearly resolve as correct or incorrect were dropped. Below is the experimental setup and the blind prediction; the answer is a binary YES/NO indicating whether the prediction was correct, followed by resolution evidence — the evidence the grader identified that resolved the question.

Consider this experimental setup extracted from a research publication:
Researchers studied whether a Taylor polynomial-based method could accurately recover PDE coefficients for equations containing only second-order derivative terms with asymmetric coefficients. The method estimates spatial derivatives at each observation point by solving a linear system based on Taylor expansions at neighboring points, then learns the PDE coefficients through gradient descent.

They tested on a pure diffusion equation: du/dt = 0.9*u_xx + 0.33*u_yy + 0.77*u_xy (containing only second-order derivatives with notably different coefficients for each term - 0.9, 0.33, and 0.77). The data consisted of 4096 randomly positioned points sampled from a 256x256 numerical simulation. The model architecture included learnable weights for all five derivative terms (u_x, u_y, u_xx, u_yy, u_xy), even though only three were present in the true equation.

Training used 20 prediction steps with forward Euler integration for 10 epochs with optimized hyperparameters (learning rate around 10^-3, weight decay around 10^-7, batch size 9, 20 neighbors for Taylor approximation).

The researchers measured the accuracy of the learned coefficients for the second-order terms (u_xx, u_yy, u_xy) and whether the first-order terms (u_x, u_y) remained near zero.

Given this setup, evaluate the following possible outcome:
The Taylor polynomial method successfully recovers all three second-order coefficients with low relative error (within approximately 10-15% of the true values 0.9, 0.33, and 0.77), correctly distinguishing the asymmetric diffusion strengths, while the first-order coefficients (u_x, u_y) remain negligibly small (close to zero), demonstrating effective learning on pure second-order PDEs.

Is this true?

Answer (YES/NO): YES